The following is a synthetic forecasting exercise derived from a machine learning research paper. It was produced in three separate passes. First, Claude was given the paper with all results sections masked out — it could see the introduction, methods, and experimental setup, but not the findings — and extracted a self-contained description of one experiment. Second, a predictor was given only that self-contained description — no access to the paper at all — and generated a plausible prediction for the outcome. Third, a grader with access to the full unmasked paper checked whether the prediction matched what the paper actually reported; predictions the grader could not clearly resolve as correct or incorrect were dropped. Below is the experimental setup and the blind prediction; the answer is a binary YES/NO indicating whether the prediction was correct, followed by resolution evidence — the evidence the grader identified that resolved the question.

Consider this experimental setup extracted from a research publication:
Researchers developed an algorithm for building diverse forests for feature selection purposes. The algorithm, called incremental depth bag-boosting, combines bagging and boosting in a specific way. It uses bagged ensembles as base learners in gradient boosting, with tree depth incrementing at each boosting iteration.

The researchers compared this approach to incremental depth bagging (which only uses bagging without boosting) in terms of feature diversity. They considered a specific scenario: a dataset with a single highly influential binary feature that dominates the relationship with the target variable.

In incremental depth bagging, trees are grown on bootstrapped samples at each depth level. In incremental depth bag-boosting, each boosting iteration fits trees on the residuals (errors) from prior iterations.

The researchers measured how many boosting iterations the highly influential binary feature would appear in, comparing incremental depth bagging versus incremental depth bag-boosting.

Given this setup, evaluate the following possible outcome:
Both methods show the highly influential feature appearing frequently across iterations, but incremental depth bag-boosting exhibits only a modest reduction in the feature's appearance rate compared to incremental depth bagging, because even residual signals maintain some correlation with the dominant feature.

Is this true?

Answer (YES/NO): NO